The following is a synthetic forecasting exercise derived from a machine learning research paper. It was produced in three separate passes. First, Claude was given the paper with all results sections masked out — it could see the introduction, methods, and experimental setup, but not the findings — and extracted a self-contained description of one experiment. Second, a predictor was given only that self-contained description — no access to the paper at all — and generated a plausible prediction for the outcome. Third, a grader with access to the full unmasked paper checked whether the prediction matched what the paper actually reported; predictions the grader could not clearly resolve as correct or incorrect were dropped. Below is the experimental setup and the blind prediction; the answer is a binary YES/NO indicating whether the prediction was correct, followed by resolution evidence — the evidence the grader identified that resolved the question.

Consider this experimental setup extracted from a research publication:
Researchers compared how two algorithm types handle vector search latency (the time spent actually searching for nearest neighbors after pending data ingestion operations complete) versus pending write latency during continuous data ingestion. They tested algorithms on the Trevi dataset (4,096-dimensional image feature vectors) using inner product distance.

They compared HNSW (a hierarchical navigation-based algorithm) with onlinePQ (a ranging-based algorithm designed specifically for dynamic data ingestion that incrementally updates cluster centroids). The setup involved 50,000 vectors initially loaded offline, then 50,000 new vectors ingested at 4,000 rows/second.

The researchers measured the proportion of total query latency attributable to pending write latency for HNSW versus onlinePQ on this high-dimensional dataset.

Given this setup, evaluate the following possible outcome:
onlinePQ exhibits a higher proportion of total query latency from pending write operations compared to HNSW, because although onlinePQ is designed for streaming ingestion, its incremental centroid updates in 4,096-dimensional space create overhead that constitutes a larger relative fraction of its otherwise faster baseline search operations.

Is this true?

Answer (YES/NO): YES